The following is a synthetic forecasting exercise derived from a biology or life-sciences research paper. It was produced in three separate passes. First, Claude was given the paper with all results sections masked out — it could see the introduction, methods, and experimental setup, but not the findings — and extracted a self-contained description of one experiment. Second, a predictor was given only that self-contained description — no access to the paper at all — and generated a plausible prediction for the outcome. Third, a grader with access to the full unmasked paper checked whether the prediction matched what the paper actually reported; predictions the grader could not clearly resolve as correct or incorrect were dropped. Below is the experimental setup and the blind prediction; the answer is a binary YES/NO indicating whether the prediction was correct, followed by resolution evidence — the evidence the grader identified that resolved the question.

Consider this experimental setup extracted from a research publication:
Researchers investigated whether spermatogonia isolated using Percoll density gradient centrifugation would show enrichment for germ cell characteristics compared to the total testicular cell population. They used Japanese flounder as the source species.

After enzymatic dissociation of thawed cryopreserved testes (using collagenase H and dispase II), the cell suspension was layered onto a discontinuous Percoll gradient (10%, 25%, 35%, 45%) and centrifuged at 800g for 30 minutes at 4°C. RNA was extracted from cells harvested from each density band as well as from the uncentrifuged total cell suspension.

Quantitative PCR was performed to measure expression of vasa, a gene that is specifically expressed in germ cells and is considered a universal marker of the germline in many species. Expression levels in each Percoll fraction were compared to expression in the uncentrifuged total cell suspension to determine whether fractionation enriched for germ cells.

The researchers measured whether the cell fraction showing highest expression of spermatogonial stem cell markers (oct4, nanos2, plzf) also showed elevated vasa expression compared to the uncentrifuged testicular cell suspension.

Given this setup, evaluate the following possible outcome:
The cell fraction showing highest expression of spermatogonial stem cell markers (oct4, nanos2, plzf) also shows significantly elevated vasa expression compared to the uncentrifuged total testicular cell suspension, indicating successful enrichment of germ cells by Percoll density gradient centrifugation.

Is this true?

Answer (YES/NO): NO